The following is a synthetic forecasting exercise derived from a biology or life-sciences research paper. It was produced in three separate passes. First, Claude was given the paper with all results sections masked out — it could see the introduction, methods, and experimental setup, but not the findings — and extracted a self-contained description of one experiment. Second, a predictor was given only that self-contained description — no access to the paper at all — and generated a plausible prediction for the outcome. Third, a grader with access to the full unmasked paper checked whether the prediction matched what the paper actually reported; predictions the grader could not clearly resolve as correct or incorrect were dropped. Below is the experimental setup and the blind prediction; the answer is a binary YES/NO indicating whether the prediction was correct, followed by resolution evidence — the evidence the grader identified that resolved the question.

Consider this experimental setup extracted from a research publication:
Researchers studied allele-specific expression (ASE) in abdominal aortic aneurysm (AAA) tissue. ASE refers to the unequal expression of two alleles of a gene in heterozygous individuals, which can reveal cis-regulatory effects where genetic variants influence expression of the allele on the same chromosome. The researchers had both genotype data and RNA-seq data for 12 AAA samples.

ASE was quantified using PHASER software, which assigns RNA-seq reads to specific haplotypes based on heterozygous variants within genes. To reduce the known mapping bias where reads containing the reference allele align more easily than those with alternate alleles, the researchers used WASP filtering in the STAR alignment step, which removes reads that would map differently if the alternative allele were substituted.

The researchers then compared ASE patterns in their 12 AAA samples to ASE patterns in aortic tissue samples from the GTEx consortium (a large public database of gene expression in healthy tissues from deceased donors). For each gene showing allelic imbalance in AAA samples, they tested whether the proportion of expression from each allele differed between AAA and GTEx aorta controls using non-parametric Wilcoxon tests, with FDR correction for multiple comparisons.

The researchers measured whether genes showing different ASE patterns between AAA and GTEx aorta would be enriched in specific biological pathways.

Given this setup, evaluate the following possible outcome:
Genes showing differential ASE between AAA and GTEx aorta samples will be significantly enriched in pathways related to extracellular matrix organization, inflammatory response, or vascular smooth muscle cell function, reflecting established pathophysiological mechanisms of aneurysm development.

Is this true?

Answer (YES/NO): NO